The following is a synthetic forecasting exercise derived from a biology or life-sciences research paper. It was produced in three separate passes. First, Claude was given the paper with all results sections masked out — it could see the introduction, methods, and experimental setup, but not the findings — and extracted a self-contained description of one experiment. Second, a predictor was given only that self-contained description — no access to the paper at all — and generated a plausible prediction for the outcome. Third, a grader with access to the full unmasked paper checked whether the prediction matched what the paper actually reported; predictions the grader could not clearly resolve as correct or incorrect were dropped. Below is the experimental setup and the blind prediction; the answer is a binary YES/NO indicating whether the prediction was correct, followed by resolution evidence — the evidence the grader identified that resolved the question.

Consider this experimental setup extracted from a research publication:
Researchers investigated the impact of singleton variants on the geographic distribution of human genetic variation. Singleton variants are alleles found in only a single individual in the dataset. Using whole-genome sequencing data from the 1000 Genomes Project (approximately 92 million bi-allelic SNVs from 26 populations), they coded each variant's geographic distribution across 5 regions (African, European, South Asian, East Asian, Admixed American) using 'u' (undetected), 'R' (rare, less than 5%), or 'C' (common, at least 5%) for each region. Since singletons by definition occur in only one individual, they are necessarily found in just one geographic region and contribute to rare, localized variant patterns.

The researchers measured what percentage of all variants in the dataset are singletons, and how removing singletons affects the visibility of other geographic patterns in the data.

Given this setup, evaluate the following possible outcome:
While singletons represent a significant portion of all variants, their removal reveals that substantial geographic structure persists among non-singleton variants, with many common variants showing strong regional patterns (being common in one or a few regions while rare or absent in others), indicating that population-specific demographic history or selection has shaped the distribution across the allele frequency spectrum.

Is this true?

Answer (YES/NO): NO